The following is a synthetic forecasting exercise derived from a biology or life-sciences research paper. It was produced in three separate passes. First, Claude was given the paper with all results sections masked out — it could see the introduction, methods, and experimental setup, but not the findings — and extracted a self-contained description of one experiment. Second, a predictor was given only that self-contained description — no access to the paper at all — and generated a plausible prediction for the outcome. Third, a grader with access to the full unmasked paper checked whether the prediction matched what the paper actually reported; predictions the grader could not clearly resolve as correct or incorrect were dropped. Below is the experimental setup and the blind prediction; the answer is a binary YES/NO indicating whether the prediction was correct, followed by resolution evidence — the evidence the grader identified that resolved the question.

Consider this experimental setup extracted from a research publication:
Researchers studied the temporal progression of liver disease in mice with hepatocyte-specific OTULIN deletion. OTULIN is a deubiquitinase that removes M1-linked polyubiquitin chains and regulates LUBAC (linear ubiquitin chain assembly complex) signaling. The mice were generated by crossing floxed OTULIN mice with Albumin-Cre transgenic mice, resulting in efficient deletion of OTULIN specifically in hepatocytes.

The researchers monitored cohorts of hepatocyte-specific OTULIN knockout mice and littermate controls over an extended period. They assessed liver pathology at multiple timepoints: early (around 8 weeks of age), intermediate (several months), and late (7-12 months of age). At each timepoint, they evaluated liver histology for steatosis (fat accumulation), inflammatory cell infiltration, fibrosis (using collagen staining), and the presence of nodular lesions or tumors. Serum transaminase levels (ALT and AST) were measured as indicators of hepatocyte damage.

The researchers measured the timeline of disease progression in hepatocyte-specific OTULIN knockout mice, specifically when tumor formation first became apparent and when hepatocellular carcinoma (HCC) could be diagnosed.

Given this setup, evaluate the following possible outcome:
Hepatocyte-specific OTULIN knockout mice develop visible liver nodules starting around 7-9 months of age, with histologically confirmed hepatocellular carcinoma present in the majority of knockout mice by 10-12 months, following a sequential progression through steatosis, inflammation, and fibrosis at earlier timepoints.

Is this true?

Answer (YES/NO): NO